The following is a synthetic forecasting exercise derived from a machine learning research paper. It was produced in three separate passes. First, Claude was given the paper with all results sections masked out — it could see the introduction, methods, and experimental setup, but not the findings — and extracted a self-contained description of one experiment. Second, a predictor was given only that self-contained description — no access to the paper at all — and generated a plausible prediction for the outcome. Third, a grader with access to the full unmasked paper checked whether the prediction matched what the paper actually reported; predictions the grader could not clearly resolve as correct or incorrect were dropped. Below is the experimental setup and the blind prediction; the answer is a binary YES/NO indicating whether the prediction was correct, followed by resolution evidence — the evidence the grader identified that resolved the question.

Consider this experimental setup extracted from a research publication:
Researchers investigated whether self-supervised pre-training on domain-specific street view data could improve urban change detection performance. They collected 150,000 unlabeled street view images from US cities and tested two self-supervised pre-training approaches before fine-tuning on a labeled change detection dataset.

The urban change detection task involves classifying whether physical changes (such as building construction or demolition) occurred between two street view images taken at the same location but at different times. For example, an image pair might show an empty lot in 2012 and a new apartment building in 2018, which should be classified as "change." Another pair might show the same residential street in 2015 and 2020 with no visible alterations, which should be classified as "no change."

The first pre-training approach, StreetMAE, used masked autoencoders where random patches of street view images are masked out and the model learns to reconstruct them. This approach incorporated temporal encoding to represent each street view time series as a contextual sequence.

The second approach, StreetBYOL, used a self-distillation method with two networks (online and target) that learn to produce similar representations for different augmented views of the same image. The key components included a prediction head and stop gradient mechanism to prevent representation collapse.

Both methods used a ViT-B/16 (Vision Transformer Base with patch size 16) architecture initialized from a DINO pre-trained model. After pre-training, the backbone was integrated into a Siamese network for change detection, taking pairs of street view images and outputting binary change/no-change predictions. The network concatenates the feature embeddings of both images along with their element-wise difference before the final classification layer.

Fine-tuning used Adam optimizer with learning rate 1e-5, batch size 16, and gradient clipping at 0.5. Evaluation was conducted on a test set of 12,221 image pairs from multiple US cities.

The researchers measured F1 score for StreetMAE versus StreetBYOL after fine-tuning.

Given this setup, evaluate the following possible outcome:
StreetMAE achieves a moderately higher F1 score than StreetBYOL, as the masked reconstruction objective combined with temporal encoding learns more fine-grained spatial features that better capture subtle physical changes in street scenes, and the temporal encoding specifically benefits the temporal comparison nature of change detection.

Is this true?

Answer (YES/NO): NO